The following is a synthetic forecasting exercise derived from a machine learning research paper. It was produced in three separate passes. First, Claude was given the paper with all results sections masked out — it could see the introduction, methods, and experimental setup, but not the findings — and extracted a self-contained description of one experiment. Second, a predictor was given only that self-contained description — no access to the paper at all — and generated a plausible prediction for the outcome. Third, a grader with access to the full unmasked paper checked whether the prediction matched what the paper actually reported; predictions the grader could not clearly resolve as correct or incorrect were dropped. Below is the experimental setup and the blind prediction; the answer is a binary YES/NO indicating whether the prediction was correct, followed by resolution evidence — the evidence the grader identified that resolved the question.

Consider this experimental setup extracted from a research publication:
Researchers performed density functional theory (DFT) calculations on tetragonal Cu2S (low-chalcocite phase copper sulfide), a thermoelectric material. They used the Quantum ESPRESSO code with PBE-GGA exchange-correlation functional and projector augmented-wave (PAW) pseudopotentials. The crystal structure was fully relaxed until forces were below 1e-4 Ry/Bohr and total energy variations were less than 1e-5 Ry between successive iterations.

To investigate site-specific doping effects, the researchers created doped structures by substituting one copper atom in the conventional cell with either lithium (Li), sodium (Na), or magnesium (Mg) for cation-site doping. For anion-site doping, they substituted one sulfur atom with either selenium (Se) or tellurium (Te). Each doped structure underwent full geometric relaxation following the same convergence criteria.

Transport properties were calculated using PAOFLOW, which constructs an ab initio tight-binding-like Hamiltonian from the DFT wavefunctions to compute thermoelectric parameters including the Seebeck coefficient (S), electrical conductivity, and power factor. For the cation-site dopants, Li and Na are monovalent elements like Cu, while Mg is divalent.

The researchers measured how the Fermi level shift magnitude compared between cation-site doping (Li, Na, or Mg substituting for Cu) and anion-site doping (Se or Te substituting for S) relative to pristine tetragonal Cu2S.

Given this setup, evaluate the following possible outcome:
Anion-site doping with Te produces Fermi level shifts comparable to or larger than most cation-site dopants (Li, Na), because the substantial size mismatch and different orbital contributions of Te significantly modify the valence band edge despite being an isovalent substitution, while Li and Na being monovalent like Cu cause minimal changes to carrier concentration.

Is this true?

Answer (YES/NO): YES